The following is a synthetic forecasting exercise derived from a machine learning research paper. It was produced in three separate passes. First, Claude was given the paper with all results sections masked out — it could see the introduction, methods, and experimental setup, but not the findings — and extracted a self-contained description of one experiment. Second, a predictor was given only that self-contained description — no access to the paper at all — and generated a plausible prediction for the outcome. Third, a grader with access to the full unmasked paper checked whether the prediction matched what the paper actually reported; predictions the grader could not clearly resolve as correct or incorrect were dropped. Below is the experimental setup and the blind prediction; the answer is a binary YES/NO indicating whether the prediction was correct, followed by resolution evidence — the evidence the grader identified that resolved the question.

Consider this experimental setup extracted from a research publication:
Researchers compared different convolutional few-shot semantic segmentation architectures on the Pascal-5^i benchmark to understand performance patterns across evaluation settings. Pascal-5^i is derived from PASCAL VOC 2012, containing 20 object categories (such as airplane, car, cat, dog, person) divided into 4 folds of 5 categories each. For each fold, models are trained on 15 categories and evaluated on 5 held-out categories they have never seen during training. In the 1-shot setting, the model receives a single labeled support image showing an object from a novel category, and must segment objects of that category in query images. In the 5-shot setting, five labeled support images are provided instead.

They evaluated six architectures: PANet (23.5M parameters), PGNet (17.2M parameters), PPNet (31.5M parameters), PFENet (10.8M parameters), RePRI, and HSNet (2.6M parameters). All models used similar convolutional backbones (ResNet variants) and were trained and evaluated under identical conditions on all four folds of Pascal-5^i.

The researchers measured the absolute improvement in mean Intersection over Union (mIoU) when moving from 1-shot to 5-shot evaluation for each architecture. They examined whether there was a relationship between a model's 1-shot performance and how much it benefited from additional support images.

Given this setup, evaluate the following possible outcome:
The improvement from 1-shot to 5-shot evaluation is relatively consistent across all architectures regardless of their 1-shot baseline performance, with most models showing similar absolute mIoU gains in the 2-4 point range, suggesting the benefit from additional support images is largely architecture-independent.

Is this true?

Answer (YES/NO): NO